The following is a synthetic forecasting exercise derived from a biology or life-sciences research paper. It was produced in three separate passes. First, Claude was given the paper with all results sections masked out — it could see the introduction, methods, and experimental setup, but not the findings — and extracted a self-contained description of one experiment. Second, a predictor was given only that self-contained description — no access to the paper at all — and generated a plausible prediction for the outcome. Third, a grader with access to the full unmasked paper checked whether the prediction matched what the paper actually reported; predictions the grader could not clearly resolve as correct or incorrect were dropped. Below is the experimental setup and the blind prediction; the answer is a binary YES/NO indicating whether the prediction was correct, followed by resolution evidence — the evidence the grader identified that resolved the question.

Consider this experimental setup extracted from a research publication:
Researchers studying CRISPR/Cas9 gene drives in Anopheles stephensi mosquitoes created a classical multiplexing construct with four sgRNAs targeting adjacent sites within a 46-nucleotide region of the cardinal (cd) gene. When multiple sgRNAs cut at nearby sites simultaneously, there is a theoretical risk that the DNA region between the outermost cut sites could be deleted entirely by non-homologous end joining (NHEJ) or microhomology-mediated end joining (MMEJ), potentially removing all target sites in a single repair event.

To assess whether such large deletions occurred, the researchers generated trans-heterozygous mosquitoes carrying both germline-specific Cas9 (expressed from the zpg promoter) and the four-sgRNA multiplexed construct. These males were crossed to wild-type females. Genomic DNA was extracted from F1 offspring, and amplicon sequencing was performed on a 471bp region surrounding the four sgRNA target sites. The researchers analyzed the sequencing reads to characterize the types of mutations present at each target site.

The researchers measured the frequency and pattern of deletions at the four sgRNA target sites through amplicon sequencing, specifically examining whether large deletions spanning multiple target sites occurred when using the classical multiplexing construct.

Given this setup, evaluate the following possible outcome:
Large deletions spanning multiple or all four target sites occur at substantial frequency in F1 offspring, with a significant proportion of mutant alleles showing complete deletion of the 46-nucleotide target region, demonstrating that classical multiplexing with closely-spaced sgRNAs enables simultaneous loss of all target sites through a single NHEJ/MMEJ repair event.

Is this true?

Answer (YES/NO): YES